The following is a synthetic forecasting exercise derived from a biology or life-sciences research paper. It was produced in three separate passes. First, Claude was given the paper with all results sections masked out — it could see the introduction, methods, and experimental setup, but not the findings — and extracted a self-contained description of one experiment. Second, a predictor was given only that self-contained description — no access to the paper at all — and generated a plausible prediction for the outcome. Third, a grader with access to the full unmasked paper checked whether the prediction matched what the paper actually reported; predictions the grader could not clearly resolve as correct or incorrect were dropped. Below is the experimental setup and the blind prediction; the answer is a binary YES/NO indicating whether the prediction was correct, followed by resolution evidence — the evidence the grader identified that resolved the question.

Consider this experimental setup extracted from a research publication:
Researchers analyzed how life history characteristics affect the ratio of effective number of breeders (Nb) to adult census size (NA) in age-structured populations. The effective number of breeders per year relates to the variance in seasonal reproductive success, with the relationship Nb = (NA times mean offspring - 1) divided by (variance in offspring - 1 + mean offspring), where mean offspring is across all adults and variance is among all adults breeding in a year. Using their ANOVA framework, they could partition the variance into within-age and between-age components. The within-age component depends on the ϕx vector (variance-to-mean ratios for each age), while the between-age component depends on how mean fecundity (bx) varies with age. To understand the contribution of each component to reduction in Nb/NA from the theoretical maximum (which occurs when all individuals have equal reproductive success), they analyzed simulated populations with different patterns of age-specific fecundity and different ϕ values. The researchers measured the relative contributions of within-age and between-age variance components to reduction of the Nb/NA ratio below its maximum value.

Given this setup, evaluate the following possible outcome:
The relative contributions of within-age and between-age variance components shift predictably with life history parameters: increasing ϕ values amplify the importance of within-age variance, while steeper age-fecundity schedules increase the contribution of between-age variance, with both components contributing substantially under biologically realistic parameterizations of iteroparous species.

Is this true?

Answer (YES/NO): NO